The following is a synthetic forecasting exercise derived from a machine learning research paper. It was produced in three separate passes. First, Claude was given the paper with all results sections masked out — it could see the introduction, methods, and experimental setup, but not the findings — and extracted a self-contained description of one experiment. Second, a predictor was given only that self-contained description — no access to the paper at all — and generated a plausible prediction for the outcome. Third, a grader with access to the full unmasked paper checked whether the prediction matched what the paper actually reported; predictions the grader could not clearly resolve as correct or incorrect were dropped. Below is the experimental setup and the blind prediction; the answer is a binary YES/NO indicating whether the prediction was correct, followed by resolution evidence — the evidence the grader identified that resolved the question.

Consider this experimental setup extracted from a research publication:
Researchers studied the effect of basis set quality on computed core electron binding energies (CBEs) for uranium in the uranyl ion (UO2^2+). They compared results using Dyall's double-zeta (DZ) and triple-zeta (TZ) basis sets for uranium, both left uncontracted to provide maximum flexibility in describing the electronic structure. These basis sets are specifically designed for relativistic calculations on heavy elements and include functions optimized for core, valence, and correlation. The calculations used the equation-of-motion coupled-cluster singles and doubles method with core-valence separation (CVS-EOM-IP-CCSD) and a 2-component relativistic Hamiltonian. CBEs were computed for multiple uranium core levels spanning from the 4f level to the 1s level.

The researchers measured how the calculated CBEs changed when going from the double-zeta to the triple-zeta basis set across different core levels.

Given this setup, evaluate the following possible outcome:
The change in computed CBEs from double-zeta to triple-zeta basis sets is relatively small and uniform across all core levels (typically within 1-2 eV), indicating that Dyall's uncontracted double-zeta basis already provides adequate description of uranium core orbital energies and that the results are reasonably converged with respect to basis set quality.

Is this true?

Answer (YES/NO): NO